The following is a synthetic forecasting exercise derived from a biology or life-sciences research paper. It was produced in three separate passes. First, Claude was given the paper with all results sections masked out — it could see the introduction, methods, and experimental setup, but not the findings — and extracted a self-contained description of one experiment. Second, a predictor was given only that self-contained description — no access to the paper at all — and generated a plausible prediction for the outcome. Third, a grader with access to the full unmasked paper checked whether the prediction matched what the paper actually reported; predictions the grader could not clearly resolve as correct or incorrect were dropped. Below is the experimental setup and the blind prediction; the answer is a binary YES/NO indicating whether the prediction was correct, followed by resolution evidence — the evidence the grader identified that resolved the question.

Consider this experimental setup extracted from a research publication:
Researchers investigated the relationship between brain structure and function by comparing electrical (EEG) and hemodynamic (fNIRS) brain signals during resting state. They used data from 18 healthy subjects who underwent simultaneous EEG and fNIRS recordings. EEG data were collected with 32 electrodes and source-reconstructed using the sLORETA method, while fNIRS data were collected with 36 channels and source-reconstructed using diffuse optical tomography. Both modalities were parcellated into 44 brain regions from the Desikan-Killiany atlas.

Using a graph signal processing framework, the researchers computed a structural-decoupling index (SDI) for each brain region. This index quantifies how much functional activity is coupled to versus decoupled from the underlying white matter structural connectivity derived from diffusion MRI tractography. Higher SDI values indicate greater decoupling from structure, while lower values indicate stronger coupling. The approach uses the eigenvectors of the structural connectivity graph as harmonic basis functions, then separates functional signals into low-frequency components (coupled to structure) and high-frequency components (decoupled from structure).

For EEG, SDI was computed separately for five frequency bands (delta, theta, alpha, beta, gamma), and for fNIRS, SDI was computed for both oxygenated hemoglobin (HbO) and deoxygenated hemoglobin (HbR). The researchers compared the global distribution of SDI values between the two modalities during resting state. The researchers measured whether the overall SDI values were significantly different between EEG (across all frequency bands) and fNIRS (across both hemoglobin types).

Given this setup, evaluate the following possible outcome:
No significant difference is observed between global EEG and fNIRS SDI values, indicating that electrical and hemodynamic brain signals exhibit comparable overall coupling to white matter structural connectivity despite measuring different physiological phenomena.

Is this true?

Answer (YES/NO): NO